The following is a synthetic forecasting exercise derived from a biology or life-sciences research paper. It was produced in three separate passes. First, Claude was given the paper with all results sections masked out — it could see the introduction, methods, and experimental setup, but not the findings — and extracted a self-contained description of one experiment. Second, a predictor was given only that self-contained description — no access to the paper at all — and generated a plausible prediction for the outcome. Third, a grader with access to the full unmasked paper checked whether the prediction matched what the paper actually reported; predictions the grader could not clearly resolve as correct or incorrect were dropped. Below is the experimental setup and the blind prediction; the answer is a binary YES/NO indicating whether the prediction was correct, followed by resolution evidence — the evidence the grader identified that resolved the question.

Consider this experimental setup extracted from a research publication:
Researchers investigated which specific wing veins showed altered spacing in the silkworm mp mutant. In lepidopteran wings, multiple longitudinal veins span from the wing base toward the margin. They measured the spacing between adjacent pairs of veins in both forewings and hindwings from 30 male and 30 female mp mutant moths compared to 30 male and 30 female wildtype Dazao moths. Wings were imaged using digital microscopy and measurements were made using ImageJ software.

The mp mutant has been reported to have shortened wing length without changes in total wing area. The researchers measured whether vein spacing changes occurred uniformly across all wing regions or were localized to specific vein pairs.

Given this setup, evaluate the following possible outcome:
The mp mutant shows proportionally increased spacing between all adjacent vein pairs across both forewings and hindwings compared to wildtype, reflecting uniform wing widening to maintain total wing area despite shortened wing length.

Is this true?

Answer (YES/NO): YES